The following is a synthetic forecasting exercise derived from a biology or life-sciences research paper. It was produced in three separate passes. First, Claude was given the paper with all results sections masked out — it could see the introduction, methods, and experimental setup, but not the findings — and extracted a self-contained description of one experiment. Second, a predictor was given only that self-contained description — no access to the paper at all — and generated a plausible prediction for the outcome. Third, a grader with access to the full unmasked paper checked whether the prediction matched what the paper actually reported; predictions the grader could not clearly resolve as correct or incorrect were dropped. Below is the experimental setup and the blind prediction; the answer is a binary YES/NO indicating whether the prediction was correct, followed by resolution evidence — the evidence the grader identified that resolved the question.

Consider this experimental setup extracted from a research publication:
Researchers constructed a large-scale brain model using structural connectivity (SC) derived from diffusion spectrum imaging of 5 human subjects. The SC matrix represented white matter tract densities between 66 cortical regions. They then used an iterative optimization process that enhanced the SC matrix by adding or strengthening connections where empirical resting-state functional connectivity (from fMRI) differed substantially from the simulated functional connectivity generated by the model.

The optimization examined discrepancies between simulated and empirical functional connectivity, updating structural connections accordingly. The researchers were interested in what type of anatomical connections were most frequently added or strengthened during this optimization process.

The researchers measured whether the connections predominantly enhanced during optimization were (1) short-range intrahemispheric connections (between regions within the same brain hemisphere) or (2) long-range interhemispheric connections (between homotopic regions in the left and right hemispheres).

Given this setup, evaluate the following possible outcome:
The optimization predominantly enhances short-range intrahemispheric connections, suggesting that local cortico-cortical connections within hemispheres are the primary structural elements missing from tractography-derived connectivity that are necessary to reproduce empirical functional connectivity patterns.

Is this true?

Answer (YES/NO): NO